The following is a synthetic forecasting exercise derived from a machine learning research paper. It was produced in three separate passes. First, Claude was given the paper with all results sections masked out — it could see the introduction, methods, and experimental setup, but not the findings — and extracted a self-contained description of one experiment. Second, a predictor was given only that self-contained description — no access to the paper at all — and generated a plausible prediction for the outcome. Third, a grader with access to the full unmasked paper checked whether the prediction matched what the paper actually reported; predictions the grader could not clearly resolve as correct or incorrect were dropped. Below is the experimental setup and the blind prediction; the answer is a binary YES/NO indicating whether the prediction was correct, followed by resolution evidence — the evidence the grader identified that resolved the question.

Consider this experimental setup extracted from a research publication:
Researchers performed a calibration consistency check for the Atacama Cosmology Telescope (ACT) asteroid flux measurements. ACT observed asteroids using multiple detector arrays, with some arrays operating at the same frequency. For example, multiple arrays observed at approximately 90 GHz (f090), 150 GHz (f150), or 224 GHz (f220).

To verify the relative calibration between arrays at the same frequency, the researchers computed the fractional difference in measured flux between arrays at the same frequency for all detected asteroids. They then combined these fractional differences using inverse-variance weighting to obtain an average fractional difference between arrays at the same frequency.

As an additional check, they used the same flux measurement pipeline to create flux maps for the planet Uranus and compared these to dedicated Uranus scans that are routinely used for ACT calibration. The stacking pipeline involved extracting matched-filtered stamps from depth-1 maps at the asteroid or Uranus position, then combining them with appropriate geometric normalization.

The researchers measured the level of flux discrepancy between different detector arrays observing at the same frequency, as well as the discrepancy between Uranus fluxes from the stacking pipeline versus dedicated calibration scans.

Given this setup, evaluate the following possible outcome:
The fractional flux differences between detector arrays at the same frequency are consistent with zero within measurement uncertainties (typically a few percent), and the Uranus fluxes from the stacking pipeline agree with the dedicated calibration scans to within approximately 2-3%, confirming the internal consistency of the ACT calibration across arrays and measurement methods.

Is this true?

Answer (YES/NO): NO